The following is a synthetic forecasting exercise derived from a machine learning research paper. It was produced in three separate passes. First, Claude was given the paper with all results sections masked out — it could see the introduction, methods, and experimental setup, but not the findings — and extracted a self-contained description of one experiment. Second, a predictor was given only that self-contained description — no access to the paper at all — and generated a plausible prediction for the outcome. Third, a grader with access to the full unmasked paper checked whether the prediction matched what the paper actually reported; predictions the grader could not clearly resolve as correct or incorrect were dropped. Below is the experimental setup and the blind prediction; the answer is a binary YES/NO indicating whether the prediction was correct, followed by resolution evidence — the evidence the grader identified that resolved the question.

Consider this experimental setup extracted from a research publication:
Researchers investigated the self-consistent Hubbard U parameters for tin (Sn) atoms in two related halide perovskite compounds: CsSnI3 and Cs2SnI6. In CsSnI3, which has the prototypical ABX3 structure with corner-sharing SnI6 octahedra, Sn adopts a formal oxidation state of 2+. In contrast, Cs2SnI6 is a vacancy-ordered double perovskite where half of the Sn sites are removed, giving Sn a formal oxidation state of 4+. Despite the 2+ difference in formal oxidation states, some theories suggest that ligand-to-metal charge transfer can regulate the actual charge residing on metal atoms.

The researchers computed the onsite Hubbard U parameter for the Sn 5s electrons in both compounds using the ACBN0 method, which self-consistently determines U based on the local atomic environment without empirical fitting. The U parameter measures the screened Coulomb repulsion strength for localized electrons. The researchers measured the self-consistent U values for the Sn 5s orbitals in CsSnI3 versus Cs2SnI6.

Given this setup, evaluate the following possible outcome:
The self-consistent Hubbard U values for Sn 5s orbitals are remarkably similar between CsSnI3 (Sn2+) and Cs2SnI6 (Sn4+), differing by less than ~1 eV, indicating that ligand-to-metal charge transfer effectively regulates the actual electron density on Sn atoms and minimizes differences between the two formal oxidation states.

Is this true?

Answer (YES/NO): YES